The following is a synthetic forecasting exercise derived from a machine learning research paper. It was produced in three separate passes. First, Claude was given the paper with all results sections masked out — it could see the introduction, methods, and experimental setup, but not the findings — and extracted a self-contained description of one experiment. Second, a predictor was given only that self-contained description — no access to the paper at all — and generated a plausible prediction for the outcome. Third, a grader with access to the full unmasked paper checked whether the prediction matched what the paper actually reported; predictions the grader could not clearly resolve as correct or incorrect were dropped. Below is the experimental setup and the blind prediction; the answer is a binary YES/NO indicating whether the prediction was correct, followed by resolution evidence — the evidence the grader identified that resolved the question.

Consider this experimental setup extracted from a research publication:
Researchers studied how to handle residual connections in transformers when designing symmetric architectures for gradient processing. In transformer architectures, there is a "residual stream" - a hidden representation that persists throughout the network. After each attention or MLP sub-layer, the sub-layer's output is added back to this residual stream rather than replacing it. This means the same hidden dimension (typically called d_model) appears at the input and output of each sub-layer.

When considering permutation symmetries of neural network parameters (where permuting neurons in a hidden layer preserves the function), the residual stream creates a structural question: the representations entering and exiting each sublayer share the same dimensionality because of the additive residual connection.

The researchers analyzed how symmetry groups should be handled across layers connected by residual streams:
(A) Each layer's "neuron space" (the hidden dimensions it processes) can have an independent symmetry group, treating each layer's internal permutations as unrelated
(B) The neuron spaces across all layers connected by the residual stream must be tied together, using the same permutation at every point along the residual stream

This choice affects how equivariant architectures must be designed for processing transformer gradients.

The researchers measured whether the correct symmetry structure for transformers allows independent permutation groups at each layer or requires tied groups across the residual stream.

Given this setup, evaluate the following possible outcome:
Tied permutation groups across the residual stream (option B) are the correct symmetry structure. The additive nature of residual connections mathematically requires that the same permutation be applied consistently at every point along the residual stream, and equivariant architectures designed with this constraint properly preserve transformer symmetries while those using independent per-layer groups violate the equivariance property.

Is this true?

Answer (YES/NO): YES